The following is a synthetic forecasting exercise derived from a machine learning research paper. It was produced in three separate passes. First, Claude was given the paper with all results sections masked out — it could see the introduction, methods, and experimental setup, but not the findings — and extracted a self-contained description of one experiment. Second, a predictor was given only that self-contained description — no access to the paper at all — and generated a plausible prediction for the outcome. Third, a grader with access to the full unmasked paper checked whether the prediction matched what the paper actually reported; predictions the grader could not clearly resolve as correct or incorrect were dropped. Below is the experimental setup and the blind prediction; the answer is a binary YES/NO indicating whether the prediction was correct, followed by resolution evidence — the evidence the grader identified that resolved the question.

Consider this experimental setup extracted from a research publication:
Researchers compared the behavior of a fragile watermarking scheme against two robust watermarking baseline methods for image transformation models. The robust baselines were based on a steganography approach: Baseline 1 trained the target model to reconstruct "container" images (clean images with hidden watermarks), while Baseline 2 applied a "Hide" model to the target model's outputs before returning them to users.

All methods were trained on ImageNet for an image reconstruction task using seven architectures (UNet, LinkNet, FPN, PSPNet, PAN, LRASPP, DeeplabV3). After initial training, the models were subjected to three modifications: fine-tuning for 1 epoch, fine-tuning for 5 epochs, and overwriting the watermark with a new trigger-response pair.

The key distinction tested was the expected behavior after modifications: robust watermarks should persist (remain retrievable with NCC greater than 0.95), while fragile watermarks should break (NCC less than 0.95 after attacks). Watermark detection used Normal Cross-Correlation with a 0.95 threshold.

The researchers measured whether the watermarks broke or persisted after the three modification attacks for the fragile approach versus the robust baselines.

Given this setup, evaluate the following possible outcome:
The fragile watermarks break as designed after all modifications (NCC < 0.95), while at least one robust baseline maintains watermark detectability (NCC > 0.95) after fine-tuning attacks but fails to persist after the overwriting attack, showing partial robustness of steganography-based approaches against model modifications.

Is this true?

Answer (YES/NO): NO